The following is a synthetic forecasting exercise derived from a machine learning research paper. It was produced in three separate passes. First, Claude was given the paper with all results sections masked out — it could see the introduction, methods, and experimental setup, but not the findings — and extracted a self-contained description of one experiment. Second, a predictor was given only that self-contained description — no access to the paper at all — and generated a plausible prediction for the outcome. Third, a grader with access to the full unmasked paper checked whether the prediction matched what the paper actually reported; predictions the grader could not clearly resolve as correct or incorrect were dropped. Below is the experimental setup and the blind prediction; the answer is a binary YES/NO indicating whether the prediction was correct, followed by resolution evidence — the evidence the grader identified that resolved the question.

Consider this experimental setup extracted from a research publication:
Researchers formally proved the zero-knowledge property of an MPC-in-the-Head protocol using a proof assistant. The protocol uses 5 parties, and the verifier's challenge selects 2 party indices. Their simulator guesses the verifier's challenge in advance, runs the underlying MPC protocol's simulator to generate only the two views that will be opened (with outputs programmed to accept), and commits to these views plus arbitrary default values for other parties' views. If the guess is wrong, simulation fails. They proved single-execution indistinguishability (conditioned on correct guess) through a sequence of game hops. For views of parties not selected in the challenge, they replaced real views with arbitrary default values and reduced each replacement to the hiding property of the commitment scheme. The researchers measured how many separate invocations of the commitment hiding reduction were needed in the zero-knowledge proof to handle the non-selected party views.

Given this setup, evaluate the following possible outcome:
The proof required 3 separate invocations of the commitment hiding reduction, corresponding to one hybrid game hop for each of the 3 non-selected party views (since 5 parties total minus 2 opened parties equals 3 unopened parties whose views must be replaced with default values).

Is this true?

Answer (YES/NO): YES